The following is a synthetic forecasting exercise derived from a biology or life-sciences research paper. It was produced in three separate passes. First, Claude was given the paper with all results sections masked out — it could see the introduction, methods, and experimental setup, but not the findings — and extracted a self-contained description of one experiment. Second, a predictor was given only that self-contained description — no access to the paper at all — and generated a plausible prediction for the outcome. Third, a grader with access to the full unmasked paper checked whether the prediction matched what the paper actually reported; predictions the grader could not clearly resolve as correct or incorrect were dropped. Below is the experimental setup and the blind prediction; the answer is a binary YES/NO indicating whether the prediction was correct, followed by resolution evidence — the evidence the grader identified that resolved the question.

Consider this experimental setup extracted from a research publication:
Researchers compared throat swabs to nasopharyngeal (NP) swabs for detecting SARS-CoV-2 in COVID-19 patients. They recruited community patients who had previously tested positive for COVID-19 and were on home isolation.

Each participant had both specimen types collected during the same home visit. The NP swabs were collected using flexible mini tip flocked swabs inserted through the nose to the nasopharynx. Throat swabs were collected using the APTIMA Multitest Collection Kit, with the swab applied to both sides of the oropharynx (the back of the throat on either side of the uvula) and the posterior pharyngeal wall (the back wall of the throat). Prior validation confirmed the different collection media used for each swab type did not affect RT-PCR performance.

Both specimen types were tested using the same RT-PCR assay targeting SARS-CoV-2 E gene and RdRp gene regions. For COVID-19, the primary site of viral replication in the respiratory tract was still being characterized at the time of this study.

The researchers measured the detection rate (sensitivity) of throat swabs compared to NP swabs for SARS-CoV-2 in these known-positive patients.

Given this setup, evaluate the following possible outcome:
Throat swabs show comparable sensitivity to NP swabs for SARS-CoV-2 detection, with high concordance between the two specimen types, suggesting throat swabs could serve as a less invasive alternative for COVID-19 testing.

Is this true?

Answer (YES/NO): YES